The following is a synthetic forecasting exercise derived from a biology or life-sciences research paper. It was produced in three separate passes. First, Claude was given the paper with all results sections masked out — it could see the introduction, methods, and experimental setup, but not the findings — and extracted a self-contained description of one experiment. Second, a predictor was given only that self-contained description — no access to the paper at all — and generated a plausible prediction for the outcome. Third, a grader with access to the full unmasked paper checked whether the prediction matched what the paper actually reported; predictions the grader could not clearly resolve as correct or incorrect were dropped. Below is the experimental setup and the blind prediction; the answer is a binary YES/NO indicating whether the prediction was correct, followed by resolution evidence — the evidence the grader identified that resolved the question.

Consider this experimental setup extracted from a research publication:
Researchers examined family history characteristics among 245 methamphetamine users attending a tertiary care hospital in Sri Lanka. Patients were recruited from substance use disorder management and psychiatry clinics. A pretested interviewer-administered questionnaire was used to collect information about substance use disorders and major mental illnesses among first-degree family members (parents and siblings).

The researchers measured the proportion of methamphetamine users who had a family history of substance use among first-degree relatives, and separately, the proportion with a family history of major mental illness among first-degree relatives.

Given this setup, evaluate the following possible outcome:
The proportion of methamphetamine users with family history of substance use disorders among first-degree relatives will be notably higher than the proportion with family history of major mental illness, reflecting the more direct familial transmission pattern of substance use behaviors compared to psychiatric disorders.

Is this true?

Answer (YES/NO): YES